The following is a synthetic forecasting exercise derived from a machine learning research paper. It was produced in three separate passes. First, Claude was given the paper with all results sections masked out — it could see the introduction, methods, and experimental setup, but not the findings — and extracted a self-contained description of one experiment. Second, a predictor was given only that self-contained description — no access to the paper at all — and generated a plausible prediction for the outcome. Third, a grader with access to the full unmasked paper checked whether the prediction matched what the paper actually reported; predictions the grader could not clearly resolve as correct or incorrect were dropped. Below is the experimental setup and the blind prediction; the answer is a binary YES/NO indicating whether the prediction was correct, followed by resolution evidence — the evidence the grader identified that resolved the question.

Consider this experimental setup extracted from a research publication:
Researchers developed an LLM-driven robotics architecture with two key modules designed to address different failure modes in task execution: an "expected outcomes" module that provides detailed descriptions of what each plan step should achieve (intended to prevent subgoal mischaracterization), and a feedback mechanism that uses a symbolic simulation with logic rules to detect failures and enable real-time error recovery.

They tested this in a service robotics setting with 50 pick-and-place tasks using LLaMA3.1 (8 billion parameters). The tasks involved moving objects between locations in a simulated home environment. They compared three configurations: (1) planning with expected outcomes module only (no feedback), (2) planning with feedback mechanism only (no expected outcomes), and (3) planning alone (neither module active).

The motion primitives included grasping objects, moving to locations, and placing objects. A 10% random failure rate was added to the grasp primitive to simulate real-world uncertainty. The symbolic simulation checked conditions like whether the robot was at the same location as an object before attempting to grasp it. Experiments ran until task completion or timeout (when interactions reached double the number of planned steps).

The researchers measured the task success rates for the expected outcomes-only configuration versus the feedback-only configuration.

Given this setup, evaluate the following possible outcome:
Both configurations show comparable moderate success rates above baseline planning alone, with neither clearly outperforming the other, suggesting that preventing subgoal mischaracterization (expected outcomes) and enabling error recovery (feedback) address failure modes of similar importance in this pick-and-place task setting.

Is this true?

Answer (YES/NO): NO